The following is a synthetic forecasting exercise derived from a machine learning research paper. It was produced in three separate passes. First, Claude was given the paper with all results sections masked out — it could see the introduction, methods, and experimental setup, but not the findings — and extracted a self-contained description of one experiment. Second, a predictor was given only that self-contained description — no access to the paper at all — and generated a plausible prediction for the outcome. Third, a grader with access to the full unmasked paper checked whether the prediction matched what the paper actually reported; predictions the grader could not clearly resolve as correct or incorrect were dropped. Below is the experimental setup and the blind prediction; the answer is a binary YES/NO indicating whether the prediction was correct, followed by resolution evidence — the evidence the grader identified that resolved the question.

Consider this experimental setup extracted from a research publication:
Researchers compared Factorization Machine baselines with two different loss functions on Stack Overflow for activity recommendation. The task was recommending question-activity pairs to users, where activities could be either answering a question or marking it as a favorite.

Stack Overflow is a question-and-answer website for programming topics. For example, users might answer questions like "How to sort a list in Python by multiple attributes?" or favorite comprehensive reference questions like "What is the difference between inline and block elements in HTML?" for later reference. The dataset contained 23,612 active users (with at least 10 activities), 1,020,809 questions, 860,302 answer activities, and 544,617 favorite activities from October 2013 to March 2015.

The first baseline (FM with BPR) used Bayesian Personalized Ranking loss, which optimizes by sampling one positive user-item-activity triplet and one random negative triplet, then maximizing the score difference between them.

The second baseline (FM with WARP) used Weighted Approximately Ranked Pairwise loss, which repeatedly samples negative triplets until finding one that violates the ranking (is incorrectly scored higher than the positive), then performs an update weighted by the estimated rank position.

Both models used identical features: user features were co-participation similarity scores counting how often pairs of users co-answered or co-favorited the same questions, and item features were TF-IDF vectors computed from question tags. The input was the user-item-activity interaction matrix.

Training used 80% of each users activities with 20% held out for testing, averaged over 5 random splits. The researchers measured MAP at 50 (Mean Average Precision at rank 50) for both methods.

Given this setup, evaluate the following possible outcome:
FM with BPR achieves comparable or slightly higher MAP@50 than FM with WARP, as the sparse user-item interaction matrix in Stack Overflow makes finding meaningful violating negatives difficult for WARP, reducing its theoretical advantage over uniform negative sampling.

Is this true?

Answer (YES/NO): NO